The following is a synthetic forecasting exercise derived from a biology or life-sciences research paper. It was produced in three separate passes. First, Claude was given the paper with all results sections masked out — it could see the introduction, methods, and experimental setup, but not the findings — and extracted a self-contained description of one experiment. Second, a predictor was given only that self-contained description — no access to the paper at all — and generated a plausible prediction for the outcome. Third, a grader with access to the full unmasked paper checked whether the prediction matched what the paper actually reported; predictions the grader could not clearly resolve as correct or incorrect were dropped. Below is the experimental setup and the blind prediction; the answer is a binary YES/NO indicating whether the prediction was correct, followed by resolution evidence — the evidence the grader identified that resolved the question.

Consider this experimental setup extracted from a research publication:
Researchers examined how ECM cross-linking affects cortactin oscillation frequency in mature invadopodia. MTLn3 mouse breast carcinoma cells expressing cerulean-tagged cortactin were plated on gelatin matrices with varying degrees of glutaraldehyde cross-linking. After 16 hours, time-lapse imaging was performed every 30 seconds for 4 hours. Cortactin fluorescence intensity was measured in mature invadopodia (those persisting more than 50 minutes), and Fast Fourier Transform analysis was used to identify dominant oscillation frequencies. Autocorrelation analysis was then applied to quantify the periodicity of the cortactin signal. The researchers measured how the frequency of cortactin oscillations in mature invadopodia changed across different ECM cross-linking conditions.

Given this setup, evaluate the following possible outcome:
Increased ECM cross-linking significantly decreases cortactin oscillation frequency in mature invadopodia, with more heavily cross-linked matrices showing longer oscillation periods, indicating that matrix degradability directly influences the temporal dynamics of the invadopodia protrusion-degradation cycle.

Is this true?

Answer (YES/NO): NO